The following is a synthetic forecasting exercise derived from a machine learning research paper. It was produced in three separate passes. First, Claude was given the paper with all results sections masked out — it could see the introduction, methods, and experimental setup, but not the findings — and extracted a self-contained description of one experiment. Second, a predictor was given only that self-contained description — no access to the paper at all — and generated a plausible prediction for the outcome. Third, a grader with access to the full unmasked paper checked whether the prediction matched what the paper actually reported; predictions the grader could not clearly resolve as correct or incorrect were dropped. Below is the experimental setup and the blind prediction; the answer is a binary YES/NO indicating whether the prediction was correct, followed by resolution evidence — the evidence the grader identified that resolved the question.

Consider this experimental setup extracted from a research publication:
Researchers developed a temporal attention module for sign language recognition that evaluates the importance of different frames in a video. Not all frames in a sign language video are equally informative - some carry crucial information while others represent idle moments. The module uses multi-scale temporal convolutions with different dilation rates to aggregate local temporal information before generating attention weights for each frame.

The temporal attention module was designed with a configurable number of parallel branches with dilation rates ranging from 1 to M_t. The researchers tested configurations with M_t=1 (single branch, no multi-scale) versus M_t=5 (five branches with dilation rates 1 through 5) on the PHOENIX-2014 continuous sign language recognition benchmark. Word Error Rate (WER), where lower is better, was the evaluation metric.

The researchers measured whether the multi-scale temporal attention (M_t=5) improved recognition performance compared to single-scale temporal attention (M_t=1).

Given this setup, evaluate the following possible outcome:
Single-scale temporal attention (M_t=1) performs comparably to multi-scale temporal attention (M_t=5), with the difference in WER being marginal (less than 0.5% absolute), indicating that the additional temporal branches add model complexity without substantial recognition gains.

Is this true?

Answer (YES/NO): YES